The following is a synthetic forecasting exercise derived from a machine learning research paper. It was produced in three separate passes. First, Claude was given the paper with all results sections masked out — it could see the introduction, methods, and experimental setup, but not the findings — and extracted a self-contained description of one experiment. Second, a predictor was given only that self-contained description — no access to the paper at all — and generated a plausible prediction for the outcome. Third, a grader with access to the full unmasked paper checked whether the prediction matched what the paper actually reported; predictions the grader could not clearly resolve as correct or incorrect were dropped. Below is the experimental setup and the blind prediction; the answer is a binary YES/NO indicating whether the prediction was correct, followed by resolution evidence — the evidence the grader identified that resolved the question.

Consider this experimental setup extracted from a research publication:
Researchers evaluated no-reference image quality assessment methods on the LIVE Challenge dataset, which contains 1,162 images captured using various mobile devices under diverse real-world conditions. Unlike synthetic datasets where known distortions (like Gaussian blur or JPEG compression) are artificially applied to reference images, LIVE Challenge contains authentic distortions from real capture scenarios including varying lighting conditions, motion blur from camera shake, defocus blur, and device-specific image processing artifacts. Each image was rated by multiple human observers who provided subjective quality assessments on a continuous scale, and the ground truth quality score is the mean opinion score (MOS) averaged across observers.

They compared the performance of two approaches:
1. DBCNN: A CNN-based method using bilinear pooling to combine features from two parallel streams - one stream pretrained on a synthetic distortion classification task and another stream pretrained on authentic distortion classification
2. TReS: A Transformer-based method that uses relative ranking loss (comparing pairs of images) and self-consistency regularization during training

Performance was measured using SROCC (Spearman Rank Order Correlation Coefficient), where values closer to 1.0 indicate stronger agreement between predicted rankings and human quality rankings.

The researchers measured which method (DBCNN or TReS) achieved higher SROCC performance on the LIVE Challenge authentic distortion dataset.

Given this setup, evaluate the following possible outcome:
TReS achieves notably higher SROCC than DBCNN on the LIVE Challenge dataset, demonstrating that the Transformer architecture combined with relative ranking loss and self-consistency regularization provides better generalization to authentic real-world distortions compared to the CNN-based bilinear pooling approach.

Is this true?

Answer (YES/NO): NO